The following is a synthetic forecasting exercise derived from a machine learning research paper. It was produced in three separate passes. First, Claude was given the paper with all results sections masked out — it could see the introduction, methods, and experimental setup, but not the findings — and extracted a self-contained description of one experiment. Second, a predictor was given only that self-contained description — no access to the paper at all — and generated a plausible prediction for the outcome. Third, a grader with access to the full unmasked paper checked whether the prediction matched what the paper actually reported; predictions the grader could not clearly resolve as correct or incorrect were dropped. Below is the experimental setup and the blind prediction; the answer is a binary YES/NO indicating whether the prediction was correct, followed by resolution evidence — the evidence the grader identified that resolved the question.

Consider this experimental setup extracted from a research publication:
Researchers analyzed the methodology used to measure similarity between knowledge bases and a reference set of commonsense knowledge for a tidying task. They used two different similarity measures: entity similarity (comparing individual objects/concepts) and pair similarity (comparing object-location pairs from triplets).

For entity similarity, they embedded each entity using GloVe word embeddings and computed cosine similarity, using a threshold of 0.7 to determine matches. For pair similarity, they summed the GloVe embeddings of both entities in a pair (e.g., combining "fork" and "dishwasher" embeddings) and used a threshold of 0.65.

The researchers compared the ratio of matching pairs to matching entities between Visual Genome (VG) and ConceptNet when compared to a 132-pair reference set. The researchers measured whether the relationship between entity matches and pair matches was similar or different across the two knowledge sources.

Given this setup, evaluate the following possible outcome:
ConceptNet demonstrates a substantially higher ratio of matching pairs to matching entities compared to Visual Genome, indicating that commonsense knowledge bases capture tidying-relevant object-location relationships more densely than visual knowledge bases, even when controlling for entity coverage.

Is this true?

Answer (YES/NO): NO